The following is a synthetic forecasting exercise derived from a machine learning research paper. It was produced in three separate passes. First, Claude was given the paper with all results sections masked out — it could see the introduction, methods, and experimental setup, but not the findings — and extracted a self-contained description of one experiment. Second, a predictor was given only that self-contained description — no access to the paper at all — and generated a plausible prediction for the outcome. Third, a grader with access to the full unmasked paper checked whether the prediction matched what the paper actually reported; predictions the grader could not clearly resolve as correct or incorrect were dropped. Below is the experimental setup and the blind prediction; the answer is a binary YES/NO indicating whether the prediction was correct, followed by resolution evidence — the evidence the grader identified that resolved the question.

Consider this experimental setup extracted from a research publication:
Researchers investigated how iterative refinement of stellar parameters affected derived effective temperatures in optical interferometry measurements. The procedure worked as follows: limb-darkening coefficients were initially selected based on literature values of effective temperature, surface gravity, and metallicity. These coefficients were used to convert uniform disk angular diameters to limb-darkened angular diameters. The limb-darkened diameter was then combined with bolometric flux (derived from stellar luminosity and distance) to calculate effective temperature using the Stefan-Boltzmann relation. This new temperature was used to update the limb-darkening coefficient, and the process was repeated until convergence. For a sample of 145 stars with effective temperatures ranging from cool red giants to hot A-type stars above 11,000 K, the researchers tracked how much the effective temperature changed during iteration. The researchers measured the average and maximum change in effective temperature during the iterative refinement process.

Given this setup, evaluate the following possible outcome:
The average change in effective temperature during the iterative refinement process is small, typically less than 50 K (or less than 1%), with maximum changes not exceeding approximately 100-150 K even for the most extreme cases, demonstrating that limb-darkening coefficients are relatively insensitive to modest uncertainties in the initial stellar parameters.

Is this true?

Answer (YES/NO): YES